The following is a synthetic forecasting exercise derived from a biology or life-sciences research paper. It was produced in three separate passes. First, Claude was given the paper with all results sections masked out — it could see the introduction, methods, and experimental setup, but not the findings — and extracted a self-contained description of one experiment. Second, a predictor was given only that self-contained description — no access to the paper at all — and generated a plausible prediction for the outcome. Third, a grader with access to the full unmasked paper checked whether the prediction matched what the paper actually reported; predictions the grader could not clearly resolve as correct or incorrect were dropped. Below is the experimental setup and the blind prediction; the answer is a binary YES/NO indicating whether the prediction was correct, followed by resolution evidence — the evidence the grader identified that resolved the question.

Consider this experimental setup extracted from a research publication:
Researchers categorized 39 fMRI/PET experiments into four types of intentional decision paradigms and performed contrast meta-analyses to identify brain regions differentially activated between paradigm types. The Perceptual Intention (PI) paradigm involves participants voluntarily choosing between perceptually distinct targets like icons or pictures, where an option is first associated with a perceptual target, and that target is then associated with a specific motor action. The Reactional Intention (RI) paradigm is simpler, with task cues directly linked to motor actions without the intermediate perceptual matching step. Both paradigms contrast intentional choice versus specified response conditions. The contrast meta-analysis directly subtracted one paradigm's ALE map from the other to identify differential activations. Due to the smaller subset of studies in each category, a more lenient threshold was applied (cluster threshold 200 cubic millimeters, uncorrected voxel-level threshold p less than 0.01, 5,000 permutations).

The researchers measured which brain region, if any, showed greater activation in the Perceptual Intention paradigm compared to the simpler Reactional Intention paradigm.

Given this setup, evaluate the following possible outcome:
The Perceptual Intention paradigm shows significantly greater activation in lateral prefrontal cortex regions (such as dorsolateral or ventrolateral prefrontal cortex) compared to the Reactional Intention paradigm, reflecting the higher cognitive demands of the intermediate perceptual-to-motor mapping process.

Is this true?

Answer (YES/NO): NO